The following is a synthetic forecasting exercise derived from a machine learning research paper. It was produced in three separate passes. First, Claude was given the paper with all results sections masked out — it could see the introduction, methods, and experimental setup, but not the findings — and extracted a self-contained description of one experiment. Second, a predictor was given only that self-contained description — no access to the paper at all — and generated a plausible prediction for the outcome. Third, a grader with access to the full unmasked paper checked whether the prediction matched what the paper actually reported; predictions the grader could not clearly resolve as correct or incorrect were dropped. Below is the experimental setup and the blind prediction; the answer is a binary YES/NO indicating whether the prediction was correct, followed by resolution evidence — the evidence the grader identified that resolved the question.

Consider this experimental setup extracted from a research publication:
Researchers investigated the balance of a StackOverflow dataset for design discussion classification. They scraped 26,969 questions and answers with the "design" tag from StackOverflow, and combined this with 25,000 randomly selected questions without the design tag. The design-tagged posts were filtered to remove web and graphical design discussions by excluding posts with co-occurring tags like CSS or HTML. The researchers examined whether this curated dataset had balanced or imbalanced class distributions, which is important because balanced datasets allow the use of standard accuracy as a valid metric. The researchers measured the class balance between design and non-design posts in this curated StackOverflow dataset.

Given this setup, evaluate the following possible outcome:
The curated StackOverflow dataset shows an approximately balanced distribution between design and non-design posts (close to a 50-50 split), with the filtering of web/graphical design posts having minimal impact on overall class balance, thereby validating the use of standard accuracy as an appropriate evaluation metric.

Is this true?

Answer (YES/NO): YES